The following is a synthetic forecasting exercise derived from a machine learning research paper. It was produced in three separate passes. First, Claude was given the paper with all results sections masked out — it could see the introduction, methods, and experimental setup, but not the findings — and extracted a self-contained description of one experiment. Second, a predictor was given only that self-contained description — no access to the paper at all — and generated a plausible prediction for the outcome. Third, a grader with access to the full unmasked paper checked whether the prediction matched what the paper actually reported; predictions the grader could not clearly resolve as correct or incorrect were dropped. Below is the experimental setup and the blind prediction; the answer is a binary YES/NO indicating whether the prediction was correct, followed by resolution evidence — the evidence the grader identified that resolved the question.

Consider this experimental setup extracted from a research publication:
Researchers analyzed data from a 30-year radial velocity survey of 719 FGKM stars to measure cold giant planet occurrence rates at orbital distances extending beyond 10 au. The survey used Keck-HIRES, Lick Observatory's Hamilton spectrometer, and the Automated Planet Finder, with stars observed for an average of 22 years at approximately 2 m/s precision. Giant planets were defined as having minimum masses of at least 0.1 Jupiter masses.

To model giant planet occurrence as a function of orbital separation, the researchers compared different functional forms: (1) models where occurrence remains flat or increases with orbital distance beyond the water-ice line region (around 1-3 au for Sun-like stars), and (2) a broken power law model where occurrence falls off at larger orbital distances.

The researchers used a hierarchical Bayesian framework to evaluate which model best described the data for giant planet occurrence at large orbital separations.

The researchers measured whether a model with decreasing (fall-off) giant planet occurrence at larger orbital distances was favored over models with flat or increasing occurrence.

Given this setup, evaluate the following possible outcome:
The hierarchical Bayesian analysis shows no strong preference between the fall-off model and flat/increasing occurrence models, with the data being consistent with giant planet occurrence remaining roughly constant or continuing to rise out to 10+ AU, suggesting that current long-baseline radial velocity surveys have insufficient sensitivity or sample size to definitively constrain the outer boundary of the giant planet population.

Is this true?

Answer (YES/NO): NO